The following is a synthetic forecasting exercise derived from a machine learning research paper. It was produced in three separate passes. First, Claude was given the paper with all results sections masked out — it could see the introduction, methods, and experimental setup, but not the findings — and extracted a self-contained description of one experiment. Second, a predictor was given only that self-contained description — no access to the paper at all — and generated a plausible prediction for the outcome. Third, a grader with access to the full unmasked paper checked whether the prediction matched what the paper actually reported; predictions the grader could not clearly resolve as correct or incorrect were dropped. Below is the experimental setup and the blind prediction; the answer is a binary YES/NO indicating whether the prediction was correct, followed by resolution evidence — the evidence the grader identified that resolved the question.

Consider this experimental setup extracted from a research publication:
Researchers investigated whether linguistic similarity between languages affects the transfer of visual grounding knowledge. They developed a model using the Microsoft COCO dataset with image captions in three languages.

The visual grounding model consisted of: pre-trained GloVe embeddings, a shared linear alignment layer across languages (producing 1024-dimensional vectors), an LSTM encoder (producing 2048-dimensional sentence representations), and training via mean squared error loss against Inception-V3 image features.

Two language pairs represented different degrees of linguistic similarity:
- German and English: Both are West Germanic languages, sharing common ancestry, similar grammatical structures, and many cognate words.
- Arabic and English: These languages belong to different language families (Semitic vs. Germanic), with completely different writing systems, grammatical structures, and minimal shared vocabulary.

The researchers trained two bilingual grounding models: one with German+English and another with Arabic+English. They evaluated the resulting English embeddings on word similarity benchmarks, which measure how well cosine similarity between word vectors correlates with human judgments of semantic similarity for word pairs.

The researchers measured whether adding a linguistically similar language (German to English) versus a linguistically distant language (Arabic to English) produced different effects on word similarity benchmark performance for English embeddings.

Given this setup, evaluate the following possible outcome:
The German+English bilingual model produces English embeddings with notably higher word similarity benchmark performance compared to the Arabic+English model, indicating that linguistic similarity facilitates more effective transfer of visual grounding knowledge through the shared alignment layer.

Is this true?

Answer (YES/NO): YES